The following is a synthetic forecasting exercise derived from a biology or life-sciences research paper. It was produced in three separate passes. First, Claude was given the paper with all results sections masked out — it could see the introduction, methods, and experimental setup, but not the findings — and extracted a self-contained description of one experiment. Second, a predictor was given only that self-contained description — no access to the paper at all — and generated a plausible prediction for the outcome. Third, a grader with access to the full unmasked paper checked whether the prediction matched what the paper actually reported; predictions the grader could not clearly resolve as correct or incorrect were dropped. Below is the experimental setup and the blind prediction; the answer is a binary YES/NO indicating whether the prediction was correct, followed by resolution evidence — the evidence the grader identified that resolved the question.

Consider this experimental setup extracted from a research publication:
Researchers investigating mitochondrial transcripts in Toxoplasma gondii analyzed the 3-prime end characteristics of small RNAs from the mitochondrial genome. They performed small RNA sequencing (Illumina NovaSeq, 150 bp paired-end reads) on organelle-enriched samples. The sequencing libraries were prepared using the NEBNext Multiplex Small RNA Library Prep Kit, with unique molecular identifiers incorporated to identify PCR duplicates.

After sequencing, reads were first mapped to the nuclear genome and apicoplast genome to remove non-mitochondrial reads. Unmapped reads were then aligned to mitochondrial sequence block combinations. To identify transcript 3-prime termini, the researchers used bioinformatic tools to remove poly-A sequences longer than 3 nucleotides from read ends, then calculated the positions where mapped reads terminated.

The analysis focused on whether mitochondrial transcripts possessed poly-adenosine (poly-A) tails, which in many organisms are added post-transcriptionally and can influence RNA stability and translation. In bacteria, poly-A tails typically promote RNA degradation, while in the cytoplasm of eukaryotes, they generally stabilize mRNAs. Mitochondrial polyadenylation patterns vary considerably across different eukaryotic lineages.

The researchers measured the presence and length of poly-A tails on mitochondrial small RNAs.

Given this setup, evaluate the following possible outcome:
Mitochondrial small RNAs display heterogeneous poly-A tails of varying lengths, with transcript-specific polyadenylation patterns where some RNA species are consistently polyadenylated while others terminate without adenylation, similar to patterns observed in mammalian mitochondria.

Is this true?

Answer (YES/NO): NO